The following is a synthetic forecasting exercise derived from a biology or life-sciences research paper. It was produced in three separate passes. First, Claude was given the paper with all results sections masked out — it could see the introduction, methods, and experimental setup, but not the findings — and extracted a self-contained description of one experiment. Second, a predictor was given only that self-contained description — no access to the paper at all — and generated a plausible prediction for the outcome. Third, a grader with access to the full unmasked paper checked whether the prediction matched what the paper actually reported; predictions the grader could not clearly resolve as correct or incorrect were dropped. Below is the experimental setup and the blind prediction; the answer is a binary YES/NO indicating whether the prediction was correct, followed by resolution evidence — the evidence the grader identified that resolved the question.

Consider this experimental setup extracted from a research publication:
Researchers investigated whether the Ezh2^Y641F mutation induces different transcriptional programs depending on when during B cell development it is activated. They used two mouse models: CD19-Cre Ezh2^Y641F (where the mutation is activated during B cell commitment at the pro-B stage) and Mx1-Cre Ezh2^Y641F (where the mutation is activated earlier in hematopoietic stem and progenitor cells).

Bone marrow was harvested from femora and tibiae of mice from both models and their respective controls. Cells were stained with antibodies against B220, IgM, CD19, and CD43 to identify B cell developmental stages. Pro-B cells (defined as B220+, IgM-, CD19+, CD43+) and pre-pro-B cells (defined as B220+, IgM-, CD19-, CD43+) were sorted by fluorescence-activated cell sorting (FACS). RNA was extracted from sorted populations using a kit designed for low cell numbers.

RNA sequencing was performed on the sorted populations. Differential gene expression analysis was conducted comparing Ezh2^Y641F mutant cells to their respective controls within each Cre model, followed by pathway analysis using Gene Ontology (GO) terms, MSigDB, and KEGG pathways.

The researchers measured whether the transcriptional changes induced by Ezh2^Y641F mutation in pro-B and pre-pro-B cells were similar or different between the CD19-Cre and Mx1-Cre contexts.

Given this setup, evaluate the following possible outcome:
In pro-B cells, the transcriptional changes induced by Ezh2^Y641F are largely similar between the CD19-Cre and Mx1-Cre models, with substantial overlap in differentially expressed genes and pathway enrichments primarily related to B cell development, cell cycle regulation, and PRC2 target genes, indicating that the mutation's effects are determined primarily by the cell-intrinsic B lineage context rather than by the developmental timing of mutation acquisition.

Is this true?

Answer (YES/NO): NO